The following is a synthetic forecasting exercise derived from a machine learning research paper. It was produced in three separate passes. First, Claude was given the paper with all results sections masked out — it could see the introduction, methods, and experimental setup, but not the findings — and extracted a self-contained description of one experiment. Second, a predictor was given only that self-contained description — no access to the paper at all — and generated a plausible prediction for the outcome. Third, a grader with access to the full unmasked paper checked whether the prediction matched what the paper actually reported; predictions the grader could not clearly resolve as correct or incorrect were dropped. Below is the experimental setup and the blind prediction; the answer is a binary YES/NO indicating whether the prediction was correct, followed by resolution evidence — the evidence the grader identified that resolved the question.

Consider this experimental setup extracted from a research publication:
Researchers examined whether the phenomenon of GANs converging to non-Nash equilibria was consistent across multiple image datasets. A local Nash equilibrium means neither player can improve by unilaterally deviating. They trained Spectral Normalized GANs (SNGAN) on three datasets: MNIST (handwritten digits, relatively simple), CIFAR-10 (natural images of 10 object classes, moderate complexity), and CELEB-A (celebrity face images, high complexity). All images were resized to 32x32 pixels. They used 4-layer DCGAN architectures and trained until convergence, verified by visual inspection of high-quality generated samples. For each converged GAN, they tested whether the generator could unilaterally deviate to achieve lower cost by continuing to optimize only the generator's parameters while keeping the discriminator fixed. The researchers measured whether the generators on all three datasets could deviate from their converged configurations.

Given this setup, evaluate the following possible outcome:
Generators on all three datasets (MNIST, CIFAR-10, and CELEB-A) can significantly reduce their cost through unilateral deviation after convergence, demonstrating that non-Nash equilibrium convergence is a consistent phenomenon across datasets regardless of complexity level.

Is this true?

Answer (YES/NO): YES